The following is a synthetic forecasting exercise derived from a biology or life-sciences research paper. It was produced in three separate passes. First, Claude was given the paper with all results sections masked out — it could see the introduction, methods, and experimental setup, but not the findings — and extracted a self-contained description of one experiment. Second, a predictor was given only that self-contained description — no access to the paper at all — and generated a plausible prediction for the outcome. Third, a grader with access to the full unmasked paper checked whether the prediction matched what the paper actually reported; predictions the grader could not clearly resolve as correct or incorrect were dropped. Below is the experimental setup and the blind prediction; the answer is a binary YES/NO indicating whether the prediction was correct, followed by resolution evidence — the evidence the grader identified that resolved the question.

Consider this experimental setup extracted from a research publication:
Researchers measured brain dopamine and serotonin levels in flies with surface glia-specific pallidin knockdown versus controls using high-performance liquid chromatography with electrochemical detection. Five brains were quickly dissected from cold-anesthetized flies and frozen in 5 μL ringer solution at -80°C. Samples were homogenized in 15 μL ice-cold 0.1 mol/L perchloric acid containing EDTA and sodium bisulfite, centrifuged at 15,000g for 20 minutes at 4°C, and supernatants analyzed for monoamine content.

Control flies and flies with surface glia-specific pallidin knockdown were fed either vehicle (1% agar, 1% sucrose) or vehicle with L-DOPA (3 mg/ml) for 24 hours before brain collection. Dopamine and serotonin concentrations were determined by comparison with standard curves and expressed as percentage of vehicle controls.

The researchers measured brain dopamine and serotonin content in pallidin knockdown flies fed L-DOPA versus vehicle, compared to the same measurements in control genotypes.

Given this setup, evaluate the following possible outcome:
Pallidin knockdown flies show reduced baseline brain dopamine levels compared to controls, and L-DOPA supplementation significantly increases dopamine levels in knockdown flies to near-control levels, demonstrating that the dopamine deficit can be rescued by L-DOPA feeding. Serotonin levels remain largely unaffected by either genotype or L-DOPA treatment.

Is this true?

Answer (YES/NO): NO